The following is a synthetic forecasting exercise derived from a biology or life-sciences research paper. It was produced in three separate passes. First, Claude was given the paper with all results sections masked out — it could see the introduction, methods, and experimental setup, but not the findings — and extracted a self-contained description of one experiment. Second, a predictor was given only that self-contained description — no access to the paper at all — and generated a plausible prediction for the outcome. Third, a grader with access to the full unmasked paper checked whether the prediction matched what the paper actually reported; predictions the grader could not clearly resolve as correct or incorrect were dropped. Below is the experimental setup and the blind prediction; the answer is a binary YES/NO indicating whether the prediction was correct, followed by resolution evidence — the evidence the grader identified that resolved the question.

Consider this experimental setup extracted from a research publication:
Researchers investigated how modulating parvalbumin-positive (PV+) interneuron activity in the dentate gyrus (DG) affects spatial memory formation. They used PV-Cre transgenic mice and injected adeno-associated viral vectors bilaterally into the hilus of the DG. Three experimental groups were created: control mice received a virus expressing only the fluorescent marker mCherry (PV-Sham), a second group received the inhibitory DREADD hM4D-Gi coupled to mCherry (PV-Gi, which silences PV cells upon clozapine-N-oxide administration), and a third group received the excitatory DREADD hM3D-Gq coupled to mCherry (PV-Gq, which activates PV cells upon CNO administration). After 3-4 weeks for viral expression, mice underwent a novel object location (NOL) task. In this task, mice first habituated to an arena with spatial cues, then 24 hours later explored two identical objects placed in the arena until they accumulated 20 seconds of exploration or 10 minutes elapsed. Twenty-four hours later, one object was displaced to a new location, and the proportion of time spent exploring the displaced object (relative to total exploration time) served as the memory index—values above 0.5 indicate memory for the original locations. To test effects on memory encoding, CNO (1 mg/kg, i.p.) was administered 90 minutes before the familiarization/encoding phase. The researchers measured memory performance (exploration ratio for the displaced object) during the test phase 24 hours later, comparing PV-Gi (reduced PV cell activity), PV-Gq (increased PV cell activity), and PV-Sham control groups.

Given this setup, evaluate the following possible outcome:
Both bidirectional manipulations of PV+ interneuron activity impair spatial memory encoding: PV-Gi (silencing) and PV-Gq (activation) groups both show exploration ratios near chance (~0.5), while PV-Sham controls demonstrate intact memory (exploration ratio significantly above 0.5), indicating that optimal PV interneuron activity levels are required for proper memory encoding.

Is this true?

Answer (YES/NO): NO